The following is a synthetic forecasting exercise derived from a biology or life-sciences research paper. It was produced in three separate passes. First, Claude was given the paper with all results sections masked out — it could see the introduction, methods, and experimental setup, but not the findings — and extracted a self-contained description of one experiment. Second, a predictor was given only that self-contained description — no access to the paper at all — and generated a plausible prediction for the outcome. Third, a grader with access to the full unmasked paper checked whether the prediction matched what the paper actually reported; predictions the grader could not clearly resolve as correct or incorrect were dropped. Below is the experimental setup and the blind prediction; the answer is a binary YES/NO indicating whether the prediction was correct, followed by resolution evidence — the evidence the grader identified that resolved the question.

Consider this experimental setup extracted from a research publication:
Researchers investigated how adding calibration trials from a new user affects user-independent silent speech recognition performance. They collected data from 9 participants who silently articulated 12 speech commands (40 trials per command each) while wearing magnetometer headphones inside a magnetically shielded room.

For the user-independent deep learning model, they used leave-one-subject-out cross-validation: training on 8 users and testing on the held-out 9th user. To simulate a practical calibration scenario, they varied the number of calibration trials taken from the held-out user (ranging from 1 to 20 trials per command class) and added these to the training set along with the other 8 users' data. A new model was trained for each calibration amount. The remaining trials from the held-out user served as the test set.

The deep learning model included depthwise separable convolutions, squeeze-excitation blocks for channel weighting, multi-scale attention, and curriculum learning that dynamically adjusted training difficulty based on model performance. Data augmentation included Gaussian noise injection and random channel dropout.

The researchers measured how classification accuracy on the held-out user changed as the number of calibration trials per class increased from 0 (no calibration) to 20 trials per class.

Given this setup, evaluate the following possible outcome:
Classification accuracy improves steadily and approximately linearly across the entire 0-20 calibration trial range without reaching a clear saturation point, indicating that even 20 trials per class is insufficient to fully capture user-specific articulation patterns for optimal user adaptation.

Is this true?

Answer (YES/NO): NO